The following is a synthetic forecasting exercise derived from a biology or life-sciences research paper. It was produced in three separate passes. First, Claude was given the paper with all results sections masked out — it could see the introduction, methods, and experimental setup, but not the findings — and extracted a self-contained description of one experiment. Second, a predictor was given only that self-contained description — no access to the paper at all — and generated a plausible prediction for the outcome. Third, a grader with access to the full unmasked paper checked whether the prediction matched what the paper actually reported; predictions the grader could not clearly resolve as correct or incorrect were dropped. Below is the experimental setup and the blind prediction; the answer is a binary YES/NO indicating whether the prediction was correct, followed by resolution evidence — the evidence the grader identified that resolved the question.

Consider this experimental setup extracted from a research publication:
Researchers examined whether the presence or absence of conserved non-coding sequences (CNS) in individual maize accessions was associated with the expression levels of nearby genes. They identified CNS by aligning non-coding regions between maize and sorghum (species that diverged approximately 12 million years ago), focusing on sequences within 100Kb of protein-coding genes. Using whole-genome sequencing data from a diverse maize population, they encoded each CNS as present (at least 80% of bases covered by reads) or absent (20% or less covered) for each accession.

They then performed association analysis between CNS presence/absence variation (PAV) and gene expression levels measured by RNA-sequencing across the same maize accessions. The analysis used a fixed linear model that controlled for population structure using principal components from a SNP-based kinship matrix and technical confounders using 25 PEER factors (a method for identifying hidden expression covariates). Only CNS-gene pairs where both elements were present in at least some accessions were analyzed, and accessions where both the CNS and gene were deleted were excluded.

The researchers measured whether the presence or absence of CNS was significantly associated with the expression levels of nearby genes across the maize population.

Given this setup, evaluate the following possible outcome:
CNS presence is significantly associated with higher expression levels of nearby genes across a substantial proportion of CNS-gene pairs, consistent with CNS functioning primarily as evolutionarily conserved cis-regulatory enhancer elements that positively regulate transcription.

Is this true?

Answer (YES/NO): YES